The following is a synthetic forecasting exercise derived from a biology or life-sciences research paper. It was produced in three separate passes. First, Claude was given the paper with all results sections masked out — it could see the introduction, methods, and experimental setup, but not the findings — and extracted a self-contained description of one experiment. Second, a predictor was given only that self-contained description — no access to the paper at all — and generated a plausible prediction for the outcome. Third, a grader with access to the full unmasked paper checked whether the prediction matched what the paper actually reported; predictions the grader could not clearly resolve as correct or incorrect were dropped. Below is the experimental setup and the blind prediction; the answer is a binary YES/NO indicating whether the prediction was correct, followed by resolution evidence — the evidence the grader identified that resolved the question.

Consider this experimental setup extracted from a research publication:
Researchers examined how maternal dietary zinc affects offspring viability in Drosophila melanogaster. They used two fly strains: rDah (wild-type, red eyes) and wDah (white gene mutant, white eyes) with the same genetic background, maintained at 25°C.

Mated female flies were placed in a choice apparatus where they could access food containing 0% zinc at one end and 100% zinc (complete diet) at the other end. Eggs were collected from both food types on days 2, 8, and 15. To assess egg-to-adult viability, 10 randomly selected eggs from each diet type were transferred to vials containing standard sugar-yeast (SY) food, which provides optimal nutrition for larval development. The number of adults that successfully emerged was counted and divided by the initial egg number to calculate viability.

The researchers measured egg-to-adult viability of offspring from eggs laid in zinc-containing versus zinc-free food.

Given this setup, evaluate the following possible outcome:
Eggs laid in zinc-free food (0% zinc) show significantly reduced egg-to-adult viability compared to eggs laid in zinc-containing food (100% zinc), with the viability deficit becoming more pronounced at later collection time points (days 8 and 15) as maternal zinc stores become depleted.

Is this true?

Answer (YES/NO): NO